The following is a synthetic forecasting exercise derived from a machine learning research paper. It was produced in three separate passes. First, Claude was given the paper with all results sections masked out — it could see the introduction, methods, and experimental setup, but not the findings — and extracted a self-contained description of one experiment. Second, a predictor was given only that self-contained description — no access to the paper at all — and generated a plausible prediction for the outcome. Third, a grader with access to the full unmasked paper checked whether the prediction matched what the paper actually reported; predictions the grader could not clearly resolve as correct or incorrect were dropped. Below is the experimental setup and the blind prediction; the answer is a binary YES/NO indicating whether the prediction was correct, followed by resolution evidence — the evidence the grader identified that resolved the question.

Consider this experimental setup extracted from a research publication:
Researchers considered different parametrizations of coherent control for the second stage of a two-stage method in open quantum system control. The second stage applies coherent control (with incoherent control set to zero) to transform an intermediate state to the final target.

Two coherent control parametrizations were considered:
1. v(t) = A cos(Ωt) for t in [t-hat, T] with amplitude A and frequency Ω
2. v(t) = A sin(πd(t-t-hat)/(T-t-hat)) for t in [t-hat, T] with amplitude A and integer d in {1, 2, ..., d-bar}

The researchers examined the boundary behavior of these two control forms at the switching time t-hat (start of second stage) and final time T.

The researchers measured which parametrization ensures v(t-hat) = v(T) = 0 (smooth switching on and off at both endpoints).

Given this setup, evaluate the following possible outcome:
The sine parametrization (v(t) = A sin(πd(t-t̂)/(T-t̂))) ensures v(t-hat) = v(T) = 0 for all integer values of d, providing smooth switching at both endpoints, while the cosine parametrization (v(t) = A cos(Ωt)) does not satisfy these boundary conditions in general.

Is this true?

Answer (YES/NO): YES